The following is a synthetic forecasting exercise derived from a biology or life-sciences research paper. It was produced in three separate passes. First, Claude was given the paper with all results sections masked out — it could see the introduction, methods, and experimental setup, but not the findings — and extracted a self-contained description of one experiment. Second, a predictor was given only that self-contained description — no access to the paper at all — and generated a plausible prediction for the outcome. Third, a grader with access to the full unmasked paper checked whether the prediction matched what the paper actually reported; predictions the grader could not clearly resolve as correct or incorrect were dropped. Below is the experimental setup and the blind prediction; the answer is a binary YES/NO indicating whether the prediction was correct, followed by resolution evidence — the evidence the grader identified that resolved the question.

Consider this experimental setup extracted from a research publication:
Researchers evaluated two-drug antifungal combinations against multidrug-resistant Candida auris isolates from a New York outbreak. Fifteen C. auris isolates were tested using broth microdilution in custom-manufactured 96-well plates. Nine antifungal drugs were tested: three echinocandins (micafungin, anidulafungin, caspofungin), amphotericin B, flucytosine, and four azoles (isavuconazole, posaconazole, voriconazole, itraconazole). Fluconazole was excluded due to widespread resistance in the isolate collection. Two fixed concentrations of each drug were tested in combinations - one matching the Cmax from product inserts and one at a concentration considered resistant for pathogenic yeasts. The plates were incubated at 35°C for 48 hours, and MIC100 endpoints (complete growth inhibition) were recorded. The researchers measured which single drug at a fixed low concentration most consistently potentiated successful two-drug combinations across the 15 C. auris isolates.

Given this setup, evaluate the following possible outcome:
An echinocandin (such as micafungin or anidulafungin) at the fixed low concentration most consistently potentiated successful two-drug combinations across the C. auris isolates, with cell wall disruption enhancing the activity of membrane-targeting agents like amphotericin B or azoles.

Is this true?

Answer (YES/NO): NO